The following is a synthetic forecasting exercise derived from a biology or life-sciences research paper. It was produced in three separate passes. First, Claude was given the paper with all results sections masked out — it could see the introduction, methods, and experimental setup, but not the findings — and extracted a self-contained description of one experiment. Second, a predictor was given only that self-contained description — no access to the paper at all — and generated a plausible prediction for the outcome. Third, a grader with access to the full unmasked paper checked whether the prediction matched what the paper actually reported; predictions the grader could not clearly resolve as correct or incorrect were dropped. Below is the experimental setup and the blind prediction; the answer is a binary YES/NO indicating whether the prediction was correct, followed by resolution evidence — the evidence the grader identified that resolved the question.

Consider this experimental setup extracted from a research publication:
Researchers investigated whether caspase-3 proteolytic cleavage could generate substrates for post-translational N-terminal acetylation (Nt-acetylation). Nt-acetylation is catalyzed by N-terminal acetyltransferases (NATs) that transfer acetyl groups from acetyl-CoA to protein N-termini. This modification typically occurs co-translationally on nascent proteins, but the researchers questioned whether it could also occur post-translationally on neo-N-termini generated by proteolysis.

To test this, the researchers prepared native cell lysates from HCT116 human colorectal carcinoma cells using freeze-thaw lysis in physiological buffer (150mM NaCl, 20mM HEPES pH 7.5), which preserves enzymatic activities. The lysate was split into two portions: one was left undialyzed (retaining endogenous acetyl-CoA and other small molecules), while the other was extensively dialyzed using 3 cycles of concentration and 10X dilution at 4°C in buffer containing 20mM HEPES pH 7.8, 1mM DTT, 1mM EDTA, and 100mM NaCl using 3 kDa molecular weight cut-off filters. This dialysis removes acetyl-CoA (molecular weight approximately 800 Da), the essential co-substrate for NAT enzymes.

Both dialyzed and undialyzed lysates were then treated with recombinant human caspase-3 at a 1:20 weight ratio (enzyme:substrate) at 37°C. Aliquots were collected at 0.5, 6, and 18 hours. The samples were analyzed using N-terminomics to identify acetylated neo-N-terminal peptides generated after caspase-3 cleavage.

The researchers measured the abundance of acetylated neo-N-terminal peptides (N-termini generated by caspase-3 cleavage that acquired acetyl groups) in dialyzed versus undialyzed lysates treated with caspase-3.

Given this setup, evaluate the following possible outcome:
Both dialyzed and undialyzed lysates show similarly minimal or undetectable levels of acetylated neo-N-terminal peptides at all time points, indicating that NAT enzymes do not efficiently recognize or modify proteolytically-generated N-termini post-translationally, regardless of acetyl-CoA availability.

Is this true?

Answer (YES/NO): NO